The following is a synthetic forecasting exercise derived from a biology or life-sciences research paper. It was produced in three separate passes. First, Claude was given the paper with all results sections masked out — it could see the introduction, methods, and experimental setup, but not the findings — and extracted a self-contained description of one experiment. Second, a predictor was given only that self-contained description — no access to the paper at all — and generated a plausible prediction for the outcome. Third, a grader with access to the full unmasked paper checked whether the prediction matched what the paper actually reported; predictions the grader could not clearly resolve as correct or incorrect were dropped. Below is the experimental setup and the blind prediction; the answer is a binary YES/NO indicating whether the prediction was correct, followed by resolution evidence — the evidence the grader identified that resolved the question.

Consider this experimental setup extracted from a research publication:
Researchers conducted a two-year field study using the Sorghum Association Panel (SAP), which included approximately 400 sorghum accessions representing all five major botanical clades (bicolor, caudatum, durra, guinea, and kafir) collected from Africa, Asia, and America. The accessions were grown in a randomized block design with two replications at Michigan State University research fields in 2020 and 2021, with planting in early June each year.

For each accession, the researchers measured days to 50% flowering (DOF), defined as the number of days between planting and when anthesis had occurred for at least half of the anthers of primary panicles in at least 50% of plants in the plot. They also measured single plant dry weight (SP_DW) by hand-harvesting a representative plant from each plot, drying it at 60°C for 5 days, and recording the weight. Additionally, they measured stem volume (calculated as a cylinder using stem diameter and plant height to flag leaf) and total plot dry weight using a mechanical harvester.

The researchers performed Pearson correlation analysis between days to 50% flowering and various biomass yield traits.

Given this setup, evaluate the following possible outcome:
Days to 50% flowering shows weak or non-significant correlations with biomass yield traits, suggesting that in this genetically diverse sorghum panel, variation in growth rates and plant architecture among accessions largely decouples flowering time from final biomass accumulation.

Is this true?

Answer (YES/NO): NO